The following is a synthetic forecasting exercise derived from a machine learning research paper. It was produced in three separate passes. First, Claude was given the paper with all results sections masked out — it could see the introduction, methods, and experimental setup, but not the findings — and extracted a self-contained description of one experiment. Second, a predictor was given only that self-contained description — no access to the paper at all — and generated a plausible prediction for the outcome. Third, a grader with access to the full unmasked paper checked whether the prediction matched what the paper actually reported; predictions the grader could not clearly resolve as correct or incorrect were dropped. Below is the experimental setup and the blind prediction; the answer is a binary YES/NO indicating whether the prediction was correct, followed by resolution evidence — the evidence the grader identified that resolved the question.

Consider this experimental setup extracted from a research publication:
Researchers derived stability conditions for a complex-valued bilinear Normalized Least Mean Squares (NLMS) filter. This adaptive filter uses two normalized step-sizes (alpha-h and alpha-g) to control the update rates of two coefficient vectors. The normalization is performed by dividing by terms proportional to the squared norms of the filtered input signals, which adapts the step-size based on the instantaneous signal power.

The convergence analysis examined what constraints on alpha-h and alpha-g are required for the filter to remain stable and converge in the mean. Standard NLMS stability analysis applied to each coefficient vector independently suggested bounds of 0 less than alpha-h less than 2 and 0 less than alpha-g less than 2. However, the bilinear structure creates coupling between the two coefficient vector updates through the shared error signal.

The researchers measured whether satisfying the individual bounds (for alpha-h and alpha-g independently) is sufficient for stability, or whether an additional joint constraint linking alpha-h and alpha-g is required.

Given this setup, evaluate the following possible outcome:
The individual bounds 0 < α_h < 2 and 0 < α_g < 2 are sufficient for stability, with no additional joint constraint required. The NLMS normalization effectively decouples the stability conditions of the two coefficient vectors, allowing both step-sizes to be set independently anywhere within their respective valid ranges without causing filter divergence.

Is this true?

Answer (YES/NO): NO